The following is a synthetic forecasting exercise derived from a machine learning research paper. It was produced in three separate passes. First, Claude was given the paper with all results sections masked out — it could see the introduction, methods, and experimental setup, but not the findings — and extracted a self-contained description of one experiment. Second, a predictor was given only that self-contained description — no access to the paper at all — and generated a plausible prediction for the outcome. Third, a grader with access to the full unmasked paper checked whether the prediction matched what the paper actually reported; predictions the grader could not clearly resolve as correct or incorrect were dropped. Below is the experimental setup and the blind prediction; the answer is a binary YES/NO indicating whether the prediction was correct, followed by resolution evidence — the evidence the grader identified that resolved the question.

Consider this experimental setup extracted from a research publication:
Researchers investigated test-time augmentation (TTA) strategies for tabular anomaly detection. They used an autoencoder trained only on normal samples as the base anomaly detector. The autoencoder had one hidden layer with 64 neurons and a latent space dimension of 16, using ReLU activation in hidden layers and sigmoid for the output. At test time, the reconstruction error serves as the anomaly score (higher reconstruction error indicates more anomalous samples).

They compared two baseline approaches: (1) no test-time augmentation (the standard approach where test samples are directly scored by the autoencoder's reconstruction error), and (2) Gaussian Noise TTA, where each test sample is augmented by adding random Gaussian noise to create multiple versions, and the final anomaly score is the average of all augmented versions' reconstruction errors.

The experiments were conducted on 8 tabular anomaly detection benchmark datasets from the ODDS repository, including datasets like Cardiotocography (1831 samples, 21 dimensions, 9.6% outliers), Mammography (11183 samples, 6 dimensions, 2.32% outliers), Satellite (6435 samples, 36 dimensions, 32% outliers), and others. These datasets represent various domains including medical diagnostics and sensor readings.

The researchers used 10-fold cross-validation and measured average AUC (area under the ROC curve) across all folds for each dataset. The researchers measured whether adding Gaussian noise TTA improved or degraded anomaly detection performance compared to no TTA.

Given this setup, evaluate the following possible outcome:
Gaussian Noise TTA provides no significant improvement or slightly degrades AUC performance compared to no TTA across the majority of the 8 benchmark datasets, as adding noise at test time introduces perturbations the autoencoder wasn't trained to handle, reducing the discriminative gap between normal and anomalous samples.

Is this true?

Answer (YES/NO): NO